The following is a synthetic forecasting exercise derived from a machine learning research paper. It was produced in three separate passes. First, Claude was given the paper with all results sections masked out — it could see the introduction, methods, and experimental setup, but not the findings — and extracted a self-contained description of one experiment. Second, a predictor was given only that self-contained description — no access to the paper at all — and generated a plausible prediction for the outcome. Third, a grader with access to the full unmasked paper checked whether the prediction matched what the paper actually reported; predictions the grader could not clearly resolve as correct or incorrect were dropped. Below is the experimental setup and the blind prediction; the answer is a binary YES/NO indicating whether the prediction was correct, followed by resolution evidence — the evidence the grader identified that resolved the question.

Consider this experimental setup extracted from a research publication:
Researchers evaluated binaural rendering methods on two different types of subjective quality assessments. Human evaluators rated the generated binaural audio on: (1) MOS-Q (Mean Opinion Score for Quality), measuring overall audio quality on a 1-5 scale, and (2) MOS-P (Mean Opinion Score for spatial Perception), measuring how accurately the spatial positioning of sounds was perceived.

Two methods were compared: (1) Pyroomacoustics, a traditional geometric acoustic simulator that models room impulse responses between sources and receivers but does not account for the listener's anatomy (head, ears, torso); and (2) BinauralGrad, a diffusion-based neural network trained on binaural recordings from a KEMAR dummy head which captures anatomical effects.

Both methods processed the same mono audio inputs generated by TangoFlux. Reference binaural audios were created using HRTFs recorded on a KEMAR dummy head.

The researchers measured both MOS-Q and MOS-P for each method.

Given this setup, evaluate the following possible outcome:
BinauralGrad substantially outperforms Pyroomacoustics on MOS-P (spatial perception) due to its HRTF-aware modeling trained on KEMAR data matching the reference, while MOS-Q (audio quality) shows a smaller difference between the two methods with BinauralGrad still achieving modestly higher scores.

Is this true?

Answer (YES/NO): NO